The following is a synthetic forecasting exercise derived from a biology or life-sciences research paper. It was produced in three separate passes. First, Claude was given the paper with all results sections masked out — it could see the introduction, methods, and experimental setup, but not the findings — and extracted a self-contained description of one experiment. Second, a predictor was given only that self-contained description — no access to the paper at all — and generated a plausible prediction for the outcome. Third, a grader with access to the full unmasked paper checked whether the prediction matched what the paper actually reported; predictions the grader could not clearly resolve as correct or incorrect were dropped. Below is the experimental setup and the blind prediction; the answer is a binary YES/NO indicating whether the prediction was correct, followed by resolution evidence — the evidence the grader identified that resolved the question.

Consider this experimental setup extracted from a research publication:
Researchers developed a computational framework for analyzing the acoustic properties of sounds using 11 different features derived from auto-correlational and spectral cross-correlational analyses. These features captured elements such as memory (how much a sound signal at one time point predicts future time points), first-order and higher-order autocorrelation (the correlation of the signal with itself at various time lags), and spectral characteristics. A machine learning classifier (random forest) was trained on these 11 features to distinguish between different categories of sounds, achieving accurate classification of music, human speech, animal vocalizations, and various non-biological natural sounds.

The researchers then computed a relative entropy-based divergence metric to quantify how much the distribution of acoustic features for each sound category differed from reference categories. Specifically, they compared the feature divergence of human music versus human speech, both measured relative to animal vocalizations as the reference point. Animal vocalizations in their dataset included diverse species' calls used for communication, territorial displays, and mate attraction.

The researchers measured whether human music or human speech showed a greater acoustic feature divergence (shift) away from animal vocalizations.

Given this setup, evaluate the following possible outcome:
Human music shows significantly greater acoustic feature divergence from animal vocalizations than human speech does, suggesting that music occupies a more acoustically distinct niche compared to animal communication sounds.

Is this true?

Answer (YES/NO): NO